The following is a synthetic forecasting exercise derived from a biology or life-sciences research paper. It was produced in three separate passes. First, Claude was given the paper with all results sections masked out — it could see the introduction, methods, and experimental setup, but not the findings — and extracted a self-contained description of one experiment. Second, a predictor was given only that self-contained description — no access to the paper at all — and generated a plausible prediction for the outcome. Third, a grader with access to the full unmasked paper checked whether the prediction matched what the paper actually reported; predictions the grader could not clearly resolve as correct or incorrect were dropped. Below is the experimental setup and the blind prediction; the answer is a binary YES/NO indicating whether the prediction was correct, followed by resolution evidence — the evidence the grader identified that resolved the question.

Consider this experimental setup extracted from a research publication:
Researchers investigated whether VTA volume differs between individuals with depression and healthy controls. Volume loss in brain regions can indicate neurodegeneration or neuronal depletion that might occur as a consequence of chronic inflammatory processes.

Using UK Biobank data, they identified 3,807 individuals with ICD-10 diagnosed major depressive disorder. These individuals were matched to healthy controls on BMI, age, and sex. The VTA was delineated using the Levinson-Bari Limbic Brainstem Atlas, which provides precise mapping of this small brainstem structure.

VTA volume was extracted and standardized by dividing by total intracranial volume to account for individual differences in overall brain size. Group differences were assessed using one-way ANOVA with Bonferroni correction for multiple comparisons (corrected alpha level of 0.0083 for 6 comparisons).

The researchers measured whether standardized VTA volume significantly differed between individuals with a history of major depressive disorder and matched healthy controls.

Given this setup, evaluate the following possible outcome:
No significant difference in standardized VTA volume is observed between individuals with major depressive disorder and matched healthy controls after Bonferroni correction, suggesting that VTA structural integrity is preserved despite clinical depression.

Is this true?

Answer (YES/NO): YES